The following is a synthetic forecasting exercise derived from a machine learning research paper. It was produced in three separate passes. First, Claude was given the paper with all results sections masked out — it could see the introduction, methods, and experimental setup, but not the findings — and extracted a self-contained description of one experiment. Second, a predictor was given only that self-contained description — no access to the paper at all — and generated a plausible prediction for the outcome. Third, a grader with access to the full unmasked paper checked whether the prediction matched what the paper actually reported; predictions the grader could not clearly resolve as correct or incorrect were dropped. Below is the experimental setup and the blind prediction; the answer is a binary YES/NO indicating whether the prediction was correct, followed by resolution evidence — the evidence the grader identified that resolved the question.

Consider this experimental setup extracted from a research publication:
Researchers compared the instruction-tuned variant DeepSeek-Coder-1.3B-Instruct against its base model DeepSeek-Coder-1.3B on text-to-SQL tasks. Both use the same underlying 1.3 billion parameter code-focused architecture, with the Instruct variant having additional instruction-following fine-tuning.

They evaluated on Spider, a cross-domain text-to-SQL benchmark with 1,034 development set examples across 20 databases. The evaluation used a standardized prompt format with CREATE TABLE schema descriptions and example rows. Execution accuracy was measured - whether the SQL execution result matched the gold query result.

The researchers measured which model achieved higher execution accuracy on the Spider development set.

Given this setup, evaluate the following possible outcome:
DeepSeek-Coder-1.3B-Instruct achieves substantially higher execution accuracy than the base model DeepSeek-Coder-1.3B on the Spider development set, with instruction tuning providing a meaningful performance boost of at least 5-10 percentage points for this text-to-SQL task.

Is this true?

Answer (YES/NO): NO